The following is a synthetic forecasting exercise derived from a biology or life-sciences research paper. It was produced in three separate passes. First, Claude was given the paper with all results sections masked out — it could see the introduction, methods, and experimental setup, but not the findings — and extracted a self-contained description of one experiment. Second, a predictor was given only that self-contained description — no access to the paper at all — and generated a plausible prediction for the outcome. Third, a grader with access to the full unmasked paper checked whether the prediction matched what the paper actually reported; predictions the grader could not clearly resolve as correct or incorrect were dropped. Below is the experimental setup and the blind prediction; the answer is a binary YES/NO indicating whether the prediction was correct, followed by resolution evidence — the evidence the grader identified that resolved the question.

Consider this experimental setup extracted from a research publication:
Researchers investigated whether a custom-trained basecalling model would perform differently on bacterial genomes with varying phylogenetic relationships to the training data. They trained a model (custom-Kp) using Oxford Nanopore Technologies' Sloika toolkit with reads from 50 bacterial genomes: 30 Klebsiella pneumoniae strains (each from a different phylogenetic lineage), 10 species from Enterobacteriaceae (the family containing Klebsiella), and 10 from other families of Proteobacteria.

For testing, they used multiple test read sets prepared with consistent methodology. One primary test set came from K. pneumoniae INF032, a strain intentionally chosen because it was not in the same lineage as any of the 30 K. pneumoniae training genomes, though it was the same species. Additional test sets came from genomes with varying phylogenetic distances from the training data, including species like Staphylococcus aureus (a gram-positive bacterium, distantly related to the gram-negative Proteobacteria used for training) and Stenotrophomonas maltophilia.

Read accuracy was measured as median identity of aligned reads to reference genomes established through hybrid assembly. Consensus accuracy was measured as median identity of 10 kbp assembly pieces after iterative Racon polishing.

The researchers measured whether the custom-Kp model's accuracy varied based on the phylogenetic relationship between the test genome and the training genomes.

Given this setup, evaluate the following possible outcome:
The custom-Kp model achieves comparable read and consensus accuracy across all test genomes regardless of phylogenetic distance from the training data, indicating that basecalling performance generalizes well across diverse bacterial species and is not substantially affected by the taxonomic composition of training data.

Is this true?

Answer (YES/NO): NO